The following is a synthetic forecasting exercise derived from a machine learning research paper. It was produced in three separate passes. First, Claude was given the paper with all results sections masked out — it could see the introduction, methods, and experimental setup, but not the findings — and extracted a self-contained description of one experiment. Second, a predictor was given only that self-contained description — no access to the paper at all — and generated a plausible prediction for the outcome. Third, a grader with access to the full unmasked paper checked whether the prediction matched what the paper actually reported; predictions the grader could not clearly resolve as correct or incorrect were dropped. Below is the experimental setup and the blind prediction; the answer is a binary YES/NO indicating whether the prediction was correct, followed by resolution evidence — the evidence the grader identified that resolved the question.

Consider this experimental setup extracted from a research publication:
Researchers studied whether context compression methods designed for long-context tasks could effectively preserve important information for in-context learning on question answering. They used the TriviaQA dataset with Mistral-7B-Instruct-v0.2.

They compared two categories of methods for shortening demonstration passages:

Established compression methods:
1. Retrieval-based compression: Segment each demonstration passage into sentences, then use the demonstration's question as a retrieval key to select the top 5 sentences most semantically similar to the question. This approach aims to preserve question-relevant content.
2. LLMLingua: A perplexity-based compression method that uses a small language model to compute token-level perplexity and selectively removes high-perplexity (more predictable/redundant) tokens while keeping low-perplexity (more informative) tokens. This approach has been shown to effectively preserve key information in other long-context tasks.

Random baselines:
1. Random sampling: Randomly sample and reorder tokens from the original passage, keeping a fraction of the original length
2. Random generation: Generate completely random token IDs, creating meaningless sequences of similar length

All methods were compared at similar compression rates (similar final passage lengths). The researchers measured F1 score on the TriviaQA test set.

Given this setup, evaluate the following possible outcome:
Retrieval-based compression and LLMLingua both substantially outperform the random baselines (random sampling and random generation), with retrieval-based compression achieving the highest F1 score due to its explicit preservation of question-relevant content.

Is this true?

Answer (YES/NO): NO